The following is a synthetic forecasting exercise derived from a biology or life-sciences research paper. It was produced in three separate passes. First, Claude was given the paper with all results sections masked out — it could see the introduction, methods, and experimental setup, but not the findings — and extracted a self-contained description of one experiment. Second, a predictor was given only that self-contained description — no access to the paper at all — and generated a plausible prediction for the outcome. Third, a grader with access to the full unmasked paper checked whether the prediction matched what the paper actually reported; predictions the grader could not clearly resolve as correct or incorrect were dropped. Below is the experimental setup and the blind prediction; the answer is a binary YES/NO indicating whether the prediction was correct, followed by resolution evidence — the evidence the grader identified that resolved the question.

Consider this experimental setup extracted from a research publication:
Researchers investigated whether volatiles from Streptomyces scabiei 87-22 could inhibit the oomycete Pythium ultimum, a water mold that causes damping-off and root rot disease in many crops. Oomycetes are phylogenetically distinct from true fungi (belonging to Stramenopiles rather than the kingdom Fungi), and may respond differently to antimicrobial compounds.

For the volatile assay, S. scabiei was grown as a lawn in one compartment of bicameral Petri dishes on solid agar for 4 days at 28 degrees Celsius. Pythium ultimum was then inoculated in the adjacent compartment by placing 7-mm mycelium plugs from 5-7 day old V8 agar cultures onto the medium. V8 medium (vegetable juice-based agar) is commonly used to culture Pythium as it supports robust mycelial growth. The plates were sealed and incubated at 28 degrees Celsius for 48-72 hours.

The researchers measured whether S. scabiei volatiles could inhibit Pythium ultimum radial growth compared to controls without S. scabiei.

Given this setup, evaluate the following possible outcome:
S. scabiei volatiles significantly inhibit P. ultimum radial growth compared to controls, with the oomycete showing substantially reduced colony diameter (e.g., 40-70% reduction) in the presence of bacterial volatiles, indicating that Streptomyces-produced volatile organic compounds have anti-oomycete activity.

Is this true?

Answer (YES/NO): NO